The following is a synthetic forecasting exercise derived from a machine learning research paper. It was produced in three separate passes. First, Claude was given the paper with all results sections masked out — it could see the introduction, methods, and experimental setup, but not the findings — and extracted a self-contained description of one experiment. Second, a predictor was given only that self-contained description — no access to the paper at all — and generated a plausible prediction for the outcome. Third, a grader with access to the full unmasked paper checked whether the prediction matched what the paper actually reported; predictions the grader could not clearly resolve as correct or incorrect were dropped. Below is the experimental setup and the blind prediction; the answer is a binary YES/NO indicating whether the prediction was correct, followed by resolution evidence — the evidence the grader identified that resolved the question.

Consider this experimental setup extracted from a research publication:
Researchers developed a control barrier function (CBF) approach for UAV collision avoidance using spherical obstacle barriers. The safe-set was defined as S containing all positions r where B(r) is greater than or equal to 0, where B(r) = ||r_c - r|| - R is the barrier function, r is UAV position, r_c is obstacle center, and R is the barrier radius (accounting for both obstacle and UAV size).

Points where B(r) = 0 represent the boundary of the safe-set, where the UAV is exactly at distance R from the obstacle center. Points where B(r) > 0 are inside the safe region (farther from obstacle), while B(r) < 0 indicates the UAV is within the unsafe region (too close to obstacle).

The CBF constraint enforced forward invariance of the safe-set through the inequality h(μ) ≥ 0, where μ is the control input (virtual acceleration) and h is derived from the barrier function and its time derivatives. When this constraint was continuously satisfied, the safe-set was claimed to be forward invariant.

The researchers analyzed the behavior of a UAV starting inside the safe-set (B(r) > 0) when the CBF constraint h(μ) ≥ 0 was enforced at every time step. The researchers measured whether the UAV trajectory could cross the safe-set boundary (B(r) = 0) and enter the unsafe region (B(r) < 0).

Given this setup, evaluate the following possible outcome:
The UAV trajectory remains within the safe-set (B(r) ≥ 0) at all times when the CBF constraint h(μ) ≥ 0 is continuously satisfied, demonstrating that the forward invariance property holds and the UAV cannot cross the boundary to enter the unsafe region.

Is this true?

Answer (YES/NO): YES